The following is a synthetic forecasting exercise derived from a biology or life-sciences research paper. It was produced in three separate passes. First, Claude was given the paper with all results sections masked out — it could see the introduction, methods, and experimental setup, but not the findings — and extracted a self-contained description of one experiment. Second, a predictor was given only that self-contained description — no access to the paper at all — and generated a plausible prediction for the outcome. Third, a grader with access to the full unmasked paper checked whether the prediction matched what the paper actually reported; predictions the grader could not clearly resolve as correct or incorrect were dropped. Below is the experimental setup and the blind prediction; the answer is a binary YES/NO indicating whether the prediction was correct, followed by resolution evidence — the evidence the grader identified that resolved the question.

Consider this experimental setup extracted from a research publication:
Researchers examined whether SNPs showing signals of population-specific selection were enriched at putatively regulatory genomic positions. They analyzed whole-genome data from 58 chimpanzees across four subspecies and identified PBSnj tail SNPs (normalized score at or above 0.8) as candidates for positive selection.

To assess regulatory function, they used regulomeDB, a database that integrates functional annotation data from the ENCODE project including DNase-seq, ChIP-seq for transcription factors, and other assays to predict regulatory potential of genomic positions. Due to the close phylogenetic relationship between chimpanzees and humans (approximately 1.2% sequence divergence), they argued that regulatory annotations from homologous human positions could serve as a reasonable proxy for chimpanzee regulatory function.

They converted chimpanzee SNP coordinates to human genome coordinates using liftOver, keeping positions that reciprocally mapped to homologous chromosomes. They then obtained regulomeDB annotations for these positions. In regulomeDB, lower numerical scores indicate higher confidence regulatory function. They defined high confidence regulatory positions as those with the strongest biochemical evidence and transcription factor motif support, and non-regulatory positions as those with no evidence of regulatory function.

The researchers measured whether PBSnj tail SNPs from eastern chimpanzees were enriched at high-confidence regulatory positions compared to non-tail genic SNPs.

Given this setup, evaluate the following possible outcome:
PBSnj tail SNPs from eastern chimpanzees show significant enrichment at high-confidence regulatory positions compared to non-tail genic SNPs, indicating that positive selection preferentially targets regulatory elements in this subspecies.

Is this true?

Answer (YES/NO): YES